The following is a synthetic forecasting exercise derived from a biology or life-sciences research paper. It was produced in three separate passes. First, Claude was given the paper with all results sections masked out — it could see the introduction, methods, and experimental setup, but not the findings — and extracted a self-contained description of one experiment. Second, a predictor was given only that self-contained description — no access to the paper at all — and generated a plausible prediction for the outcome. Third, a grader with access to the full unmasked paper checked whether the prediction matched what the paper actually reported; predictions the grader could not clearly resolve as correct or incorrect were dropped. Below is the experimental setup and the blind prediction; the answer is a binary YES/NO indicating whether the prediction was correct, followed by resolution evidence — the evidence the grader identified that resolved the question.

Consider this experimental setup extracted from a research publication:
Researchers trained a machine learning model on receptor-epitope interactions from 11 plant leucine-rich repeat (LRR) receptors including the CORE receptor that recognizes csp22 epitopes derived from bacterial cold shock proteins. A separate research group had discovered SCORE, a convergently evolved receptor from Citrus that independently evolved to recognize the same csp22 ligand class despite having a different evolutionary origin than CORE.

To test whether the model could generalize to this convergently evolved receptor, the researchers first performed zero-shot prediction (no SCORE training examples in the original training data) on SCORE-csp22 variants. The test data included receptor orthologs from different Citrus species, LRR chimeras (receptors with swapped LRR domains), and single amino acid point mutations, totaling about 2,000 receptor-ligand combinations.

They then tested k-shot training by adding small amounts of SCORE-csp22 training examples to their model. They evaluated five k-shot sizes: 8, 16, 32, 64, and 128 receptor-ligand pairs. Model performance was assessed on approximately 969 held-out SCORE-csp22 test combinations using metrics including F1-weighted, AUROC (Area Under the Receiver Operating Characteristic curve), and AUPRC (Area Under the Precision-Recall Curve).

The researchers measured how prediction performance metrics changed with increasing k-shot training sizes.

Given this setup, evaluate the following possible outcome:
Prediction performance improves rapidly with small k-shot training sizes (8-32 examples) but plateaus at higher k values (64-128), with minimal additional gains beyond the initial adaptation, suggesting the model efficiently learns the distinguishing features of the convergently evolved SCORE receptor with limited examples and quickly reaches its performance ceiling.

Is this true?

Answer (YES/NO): NO